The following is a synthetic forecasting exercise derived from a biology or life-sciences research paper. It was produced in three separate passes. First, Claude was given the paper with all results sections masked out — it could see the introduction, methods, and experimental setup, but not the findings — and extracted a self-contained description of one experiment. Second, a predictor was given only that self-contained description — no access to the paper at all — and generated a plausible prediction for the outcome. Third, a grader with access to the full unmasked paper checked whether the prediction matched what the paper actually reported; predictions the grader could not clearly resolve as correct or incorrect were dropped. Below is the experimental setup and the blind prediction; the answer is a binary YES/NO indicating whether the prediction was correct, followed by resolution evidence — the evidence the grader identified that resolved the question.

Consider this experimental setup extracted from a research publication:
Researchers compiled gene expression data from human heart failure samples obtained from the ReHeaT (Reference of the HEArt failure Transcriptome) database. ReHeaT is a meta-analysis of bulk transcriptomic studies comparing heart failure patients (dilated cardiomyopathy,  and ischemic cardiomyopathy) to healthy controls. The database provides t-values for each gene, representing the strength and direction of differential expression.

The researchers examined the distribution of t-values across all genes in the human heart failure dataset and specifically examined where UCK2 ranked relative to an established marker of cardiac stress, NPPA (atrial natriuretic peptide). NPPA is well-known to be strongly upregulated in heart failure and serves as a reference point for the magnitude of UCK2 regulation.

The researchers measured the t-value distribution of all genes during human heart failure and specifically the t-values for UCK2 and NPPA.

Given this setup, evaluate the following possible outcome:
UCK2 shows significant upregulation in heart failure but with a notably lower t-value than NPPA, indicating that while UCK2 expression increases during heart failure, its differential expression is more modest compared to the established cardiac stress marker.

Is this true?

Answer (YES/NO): NO